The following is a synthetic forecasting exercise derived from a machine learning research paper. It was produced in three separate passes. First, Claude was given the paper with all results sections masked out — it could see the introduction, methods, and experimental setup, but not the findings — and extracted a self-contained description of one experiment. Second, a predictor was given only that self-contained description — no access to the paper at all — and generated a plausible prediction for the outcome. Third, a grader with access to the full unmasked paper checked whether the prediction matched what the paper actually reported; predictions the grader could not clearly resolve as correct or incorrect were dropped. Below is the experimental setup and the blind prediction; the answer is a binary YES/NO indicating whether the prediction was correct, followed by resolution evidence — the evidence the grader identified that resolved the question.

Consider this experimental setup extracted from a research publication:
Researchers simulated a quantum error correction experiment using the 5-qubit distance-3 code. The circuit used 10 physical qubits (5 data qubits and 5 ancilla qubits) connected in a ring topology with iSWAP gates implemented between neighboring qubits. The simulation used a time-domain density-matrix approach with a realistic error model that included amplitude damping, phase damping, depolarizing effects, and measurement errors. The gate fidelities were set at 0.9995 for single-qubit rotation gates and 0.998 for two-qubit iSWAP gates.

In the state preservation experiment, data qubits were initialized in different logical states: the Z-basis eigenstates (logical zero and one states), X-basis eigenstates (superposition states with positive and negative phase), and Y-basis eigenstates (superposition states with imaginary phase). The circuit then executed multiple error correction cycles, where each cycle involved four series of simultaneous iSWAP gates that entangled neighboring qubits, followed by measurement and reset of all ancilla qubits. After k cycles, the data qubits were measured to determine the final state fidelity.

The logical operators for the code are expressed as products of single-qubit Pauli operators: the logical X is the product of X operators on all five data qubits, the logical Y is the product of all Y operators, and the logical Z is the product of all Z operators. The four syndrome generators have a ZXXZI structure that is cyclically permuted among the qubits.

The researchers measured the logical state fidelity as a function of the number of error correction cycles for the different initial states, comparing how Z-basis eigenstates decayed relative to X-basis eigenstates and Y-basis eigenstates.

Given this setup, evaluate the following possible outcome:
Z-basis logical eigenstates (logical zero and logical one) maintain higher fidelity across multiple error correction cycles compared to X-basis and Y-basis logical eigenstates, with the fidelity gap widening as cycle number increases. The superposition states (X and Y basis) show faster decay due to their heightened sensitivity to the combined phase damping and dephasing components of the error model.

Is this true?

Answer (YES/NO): NO